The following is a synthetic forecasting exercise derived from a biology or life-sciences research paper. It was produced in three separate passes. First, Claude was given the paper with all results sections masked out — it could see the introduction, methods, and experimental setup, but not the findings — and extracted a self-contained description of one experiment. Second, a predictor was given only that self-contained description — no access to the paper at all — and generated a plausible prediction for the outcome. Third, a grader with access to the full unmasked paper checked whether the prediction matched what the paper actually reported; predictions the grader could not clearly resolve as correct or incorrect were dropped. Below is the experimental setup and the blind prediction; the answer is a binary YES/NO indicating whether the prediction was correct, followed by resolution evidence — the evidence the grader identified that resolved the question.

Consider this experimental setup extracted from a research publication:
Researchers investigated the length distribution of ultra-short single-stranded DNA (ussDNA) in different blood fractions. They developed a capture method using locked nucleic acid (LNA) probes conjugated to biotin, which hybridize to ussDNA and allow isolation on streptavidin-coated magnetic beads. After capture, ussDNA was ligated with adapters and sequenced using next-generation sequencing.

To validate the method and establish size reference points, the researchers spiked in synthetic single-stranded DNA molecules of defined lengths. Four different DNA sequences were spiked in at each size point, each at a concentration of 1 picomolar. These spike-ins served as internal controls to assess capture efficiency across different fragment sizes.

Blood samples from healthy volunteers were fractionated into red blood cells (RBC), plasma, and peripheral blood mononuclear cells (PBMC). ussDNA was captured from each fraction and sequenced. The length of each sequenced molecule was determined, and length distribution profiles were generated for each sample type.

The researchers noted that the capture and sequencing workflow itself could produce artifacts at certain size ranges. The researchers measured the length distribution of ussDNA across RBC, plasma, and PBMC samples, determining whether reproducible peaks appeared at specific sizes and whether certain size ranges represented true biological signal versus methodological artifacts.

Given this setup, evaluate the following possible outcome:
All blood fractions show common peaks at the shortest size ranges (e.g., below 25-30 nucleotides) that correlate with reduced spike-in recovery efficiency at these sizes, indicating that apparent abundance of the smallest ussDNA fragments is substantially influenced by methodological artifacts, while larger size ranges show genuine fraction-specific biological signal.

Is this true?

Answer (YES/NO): NO